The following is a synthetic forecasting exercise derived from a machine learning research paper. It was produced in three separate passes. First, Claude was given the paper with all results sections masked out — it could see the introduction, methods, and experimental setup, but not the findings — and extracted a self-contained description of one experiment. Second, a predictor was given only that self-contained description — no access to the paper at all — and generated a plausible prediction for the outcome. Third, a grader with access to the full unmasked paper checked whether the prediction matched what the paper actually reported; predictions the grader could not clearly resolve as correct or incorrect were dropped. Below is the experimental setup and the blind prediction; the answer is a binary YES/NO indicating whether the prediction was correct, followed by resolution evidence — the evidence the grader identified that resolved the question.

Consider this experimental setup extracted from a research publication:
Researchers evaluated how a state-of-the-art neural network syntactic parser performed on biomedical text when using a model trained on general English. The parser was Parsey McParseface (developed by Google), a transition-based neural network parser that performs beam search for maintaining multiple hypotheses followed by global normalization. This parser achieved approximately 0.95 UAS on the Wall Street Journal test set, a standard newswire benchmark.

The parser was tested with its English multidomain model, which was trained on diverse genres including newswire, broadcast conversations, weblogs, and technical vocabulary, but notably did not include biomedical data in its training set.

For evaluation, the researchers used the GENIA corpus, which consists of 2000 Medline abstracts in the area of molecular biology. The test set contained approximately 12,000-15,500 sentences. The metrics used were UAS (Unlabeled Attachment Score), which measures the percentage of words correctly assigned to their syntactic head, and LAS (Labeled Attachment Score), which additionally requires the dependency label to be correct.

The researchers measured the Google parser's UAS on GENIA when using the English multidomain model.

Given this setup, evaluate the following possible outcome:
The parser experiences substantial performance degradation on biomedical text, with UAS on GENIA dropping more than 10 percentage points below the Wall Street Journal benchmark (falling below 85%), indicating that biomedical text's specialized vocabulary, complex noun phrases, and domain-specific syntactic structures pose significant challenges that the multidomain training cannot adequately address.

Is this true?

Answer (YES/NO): YES